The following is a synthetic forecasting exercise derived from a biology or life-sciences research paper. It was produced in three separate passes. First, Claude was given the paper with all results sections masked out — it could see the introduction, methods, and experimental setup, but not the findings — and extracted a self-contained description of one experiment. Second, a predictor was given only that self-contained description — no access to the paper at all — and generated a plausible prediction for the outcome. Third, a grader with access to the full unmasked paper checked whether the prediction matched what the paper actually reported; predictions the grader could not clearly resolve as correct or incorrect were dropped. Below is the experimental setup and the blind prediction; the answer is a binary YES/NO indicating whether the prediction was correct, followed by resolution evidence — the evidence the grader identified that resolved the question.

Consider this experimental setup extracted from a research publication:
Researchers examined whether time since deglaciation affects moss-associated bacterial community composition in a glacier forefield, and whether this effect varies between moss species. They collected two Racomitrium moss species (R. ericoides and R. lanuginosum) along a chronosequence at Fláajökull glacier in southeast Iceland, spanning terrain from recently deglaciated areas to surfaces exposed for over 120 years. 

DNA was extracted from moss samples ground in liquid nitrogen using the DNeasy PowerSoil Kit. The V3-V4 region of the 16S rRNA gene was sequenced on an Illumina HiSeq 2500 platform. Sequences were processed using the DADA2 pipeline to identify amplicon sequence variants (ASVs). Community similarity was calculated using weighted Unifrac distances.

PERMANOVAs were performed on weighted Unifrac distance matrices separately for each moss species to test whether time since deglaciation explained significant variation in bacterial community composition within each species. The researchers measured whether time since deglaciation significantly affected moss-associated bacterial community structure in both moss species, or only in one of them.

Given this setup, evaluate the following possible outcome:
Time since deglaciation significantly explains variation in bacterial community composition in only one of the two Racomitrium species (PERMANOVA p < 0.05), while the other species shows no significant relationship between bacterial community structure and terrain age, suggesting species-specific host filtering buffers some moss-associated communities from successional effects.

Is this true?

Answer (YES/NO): YES